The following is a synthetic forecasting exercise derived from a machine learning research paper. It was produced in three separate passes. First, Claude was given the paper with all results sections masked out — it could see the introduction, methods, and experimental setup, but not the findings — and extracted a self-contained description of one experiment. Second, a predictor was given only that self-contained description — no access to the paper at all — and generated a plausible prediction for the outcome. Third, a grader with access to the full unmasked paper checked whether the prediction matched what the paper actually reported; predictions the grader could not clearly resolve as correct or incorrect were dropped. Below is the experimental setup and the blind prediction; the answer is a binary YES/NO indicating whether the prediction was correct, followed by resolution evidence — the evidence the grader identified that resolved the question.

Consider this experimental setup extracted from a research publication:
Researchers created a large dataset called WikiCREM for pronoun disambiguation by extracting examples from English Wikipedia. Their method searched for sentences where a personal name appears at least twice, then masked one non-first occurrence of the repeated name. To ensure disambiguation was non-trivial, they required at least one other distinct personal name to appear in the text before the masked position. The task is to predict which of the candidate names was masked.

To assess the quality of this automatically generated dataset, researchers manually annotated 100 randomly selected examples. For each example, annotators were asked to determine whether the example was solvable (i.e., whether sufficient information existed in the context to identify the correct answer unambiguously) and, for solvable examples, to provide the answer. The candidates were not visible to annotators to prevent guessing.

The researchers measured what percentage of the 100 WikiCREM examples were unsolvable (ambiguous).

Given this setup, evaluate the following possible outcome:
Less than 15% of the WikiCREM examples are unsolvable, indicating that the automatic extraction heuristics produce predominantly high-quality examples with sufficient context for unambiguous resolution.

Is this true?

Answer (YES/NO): NO